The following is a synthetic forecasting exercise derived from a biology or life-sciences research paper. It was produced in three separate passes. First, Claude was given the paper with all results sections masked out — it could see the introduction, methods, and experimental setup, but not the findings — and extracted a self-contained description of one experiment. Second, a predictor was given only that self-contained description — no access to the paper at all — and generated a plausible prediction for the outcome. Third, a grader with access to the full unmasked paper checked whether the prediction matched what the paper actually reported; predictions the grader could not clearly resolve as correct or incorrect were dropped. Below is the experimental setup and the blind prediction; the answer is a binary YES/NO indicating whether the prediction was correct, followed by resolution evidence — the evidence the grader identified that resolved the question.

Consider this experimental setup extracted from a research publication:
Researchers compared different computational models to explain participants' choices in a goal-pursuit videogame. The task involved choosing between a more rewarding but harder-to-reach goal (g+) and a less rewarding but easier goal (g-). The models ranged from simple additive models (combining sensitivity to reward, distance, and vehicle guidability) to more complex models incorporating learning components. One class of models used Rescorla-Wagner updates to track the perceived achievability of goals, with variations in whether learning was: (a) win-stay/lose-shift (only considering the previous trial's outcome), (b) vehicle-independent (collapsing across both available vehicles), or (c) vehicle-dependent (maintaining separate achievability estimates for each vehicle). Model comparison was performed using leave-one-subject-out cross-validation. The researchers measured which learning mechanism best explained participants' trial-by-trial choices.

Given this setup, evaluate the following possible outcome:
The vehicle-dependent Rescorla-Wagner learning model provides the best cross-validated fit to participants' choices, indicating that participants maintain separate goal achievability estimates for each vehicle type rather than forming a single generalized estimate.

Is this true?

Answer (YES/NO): YES